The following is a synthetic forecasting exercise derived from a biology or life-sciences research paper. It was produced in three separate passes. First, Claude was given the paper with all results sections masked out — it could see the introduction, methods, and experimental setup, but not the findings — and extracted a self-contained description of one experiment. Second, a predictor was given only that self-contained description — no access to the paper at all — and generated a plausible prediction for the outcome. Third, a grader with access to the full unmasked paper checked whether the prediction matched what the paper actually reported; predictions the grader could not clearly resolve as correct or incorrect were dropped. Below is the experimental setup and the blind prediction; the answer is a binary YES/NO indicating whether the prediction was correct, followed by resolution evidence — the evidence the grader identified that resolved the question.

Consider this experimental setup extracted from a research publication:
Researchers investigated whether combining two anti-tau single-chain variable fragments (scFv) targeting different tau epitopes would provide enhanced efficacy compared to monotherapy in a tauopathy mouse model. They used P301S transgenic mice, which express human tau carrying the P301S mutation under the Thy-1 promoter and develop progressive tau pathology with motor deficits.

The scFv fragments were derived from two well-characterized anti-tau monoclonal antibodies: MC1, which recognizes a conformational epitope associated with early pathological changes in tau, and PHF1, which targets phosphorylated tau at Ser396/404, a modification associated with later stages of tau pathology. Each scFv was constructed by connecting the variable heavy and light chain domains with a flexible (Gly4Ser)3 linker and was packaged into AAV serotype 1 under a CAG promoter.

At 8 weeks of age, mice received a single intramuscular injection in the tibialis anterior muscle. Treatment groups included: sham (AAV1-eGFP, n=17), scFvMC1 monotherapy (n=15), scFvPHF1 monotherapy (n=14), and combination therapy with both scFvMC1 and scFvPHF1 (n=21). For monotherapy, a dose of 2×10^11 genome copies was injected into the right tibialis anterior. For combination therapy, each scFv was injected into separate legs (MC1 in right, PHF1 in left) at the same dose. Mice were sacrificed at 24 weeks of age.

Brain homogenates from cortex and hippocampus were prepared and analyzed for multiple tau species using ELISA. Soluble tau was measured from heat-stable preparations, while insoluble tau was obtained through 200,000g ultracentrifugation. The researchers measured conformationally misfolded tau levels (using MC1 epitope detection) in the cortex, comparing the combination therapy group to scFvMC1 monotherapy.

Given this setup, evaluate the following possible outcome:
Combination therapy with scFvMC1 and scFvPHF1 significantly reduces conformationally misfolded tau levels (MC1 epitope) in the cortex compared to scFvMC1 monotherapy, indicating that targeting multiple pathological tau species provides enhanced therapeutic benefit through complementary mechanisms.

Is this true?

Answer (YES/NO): NO